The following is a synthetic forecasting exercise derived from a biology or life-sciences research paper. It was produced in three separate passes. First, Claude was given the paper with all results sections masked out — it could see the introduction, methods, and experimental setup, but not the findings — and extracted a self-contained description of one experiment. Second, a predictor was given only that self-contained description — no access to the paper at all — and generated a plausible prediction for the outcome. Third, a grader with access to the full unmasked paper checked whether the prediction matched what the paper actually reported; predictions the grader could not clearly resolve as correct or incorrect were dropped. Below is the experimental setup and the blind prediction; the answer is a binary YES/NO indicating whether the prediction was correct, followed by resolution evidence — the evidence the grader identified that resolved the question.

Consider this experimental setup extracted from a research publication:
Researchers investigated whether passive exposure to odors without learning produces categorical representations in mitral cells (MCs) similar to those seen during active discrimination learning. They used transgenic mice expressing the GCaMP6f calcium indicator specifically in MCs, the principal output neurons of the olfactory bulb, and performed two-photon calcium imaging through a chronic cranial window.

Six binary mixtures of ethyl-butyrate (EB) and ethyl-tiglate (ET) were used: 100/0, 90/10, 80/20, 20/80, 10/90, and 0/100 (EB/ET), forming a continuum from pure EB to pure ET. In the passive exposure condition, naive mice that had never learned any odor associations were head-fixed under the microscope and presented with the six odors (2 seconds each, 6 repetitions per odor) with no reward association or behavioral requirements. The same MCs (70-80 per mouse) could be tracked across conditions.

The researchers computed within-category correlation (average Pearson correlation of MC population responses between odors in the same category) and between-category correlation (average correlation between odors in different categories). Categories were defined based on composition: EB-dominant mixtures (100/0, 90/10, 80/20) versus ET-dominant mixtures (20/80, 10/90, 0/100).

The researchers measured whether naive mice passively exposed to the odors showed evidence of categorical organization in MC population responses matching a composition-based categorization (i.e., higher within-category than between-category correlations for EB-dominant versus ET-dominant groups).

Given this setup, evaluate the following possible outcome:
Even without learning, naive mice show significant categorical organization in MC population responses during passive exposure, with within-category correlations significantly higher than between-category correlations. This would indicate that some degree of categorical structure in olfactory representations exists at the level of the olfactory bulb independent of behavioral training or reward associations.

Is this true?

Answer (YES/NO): YES